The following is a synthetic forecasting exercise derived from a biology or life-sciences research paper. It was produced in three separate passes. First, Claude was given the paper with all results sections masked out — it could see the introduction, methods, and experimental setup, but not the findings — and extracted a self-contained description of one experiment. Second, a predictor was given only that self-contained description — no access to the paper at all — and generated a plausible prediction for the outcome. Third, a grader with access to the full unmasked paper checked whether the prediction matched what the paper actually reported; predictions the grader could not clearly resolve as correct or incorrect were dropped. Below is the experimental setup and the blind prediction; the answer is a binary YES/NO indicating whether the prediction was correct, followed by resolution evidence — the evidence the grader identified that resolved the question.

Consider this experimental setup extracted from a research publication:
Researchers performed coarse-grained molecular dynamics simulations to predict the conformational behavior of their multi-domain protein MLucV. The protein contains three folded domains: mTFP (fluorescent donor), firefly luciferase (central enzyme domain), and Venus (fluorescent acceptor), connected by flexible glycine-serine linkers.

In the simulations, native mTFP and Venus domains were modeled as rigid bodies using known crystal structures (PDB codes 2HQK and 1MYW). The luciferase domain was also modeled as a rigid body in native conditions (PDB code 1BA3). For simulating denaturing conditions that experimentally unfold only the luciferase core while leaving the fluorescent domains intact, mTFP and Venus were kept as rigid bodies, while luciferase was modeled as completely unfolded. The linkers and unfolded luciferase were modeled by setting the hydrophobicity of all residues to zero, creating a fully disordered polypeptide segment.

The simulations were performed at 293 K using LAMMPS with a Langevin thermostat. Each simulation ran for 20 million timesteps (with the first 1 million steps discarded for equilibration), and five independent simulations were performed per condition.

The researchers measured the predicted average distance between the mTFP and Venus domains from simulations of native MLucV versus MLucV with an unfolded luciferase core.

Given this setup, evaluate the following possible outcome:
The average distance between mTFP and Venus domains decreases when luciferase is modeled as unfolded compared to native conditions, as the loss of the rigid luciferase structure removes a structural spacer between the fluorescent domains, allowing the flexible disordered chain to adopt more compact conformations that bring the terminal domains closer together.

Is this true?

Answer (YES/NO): NO